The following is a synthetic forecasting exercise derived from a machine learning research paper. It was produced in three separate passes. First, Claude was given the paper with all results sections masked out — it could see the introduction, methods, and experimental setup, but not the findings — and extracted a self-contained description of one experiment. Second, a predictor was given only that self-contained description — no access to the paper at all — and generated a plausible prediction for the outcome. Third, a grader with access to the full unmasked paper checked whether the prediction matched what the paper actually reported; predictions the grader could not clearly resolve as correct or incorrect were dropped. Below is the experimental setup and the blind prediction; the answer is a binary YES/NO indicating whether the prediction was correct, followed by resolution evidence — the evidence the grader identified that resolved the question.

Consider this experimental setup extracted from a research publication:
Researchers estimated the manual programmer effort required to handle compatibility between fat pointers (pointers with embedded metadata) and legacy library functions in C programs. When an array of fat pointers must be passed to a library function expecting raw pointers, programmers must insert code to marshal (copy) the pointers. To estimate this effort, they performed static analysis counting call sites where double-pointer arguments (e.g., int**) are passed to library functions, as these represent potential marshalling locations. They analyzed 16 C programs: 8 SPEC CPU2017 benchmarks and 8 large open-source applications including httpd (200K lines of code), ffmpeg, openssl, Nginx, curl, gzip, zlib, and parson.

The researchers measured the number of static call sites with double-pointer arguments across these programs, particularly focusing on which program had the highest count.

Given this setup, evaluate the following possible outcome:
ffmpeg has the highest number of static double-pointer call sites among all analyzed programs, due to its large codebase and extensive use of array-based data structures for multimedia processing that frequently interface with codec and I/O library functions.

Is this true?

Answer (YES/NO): NO